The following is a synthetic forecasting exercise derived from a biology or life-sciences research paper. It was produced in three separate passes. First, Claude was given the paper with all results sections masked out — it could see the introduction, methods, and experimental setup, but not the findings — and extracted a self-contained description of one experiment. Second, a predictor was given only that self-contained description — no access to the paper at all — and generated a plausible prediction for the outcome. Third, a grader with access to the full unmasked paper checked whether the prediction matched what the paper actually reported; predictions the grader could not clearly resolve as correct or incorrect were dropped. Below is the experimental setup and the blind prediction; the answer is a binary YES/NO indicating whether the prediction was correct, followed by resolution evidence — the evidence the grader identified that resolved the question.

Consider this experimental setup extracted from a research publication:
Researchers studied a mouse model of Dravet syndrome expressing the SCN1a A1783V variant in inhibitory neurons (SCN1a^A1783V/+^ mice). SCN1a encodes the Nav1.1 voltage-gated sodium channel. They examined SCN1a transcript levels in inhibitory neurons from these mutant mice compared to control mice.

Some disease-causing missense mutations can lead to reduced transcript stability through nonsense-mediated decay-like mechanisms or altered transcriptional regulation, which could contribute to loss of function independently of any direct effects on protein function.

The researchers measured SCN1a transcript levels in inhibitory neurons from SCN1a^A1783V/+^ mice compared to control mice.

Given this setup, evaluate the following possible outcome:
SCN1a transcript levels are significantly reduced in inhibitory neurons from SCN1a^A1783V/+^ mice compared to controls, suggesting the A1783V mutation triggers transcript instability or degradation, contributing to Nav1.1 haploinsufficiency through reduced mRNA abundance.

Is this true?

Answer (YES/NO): NO